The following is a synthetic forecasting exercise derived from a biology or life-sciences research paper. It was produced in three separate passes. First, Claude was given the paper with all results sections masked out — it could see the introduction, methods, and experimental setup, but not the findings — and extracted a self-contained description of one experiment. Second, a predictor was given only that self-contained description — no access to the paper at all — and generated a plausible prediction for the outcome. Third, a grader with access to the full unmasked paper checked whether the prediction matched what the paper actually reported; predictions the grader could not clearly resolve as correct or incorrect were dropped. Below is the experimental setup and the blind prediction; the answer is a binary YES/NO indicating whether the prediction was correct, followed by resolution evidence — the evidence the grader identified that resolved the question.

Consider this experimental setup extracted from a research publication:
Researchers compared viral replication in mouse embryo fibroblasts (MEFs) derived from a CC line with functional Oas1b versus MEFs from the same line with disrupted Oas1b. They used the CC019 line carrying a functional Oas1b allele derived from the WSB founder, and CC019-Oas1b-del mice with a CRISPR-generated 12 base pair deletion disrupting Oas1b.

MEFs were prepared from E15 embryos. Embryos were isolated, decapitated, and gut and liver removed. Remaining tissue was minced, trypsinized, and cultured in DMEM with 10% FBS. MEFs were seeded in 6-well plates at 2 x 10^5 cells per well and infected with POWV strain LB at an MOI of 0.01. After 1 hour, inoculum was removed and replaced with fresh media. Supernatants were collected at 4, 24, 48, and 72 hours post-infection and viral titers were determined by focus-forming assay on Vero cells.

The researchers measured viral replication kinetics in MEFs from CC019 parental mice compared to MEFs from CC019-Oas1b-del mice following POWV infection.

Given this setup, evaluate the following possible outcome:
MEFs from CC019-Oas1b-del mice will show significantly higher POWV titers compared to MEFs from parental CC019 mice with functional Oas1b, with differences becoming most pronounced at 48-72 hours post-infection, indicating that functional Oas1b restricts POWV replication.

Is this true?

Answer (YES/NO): NO